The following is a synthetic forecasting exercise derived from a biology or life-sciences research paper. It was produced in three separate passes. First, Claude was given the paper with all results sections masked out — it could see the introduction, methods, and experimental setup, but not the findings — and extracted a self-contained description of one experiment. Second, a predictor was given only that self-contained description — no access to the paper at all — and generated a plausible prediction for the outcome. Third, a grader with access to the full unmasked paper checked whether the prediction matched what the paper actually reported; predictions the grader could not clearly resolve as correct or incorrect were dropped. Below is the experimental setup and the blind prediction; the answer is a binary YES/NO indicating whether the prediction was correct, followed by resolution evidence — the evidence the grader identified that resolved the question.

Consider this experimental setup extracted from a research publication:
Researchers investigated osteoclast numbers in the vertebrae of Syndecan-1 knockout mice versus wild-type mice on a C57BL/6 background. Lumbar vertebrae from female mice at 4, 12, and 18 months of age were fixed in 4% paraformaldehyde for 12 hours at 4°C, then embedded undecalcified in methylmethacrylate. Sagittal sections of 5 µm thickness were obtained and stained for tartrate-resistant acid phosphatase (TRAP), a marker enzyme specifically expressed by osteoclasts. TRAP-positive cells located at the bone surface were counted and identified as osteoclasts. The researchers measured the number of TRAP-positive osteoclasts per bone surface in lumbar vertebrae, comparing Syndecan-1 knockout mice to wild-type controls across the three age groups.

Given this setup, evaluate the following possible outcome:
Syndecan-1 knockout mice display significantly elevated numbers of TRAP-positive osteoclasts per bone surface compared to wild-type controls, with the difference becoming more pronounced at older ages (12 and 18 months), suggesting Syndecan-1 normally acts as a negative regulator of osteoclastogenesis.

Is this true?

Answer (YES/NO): NO